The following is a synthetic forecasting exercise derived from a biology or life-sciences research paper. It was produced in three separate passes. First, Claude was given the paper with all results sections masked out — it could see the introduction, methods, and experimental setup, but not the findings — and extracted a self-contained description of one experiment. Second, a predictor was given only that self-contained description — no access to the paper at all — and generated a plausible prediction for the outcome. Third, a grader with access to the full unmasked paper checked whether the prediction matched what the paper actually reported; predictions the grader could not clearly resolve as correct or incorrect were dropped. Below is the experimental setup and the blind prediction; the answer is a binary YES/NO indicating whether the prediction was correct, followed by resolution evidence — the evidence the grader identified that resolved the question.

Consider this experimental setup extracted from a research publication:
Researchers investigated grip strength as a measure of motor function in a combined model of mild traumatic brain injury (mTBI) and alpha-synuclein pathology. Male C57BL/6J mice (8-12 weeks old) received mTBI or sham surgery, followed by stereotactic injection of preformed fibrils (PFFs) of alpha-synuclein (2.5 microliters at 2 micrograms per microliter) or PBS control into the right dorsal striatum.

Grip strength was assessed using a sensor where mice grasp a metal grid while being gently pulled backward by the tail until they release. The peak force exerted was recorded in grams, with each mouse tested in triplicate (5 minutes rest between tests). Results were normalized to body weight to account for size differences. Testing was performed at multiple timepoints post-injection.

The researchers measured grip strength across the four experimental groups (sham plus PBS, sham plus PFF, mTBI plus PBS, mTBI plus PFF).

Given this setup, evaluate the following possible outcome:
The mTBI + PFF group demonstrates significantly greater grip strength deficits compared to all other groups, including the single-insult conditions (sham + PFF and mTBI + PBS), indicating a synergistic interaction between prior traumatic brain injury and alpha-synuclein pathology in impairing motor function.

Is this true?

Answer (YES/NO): NO